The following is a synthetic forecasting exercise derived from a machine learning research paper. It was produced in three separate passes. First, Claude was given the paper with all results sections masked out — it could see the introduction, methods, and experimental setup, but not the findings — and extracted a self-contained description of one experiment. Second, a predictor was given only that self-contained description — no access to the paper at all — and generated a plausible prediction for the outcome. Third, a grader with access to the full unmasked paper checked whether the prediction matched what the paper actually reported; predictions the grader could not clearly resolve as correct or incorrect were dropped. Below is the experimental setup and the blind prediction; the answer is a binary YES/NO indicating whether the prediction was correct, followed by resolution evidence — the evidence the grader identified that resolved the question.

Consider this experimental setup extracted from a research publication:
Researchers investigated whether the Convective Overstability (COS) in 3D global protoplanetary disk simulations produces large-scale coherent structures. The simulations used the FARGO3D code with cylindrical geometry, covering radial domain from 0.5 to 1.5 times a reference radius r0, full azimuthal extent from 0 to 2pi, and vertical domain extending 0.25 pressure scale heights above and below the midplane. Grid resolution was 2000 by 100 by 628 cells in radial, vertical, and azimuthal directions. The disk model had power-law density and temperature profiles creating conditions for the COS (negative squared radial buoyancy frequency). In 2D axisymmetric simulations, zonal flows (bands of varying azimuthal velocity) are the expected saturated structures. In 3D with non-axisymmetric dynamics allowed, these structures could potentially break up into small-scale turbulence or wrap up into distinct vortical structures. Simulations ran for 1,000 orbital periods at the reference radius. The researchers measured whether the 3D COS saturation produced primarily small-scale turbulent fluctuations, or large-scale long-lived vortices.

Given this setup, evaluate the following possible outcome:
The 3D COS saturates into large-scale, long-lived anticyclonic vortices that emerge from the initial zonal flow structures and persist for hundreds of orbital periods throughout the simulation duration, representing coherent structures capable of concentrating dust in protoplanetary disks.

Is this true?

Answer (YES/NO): YES